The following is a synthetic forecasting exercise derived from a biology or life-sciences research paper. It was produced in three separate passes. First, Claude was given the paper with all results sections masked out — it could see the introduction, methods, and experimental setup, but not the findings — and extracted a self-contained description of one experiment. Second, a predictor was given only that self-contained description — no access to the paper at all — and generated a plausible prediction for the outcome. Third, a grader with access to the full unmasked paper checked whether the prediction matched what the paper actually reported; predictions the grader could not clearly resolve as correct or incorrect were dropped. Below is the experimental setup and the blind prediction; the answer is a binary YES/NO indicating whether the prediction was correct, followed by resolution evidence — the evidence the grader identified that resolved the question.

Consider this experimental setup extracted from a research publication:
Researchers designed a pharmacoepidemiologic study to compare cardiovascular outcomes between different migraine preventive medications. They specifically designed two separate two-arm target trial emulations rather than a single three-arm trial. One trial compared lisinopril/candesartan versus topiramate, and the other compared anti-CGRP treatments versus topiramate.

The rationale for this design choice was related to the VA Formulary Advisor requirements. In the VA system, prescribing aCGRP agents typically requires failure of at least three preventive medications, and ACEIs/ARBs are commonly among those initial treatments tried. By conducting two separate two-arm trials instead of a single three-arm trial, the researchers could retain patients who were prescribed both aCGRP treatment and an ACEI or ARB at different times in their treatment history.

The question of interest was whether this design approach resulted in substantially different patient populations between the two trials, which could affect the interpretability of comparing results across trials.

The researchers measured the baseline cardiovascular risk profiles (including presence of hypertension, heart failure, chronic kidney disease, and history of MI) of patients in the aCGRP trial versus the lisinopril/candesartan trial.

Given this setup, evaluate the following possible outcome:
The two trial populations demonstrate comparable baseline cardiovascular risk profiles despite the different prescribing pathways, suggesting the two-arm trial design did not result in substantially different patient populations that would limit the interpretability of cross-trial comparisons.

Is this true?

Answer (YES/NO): NO